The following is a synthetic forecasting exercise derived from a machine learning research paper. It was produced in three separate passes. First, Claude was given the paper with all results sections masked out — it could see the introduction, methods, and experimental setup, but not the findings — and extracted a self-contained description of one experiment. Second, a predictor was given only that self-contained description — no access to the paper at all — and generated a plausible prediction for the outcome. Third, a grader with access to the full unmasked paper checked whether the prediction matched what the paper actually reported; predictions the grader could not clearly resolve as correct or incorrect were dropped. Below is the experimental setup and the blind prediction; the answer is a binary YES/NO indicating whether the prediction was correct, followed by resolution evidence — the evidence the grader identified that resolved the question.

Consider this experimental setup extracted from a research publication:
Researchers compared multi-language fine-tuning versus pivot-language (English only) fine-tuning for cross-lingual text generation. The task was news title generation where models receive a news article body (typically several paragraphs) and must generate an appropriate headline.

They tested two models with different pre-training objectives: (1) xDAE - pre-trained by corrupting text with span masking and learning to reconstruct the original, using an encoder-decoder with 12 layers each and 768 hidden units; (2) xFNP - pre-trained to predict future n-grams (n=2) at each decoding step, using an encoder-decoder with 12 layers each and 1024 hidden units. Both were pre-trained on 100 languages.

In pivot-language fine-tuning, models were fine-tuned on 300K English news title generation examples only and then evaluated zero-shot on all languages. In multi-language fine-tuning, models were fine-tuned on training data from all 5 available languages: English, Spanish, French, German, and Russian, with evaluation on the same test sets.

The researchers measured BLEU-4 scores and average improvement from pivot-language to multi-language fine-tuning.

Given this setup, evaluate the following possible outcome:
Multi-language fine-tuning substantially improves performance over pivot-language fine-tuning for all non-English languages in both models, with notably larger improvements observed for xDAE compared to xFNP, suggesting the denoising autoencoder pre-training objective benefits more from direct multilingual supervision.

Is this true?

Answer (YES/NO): YES